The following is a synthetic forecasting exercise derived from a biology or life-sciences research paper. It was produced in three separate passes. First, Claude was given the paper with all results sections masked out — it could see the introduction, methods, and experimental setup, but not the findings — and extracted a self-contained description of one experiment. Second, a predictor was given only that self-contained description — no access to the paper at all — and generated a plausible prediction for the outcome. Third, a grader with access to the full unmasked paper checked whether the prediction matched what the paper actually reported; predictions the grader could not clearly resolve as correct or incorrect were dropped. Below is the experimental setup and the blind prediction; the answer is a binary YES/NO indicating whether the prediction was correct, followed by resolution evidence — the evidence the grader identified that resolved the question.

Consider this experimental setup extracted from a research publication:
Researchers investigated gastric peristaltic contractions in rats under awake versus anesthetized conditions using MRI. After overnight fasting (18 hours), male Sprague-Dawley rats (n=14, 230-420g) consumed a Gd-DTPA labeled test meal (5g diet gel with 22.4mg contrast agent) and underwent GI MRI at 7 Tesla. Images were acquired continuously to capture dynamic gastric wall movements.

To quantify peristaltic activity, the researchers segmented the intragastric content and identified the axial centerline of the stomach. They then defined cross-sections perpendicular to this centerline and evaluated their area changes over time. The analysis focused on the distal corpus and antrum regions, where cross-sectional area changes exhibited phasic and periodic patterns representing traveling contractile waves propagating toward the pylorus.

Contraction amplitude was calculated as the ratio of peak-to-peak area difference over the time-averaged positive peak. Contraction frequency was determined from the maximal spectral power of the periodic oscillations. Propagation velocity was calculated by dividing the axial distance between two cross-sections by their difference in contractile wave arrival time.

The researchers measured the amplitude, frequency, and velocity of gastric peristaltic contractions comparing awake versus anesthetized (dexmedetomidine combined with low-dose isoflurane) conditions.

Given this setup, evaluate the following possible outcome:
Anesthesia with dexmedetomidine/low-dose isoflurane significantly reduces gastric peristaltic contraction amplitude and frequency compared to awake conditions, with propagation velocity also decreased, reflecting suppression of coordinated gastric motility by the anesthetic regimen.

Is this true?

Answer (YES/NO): NO